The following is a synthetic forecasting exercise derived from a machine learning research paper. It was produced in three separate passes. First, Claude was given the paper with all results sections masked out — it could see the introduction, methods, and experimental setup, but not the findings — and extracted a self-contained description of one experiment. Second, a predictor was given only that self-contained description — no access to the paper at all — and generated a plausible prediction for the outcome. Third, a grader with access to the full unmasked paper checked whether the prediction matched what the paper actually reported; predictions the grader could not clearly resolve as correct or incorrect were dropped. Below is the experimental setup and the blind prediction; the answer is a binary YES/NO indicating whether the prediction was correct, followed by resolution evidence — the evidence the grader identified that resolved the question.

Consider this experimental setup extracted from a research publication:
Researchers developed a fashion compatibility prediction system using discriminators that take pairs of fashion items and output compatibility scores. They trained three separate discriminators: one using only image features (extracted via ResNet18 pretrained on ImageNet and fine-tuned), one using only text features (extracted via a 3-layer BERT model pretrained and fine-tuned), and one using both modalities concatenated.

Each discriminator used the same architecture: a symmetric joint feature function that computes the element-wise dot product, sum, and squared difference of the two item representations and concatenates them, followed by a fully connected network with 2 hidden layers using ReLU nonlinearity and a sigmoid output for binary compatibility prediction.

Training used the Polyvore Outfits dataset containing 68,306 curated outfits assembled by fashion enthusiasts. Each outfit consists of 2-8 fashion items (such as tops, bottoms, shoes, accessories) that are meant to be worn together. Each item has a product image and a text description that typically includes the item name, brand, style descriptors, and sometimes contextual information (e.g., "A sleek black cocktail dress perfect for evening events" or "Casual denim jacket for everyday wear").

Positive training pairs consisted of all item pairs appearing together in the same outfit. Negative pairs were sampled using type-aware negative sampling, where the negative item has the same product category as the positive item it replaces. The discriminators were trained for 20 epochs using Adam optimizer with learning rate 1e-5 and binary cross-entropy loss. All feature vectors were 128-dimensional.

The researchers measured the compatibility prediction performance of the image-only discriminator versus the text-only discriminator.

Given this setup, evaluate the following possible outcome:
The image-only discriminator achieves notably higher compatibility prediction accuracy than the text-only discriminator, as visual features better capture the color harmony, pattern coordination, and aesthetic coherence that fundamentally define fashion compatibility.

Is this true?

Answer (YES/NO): YES